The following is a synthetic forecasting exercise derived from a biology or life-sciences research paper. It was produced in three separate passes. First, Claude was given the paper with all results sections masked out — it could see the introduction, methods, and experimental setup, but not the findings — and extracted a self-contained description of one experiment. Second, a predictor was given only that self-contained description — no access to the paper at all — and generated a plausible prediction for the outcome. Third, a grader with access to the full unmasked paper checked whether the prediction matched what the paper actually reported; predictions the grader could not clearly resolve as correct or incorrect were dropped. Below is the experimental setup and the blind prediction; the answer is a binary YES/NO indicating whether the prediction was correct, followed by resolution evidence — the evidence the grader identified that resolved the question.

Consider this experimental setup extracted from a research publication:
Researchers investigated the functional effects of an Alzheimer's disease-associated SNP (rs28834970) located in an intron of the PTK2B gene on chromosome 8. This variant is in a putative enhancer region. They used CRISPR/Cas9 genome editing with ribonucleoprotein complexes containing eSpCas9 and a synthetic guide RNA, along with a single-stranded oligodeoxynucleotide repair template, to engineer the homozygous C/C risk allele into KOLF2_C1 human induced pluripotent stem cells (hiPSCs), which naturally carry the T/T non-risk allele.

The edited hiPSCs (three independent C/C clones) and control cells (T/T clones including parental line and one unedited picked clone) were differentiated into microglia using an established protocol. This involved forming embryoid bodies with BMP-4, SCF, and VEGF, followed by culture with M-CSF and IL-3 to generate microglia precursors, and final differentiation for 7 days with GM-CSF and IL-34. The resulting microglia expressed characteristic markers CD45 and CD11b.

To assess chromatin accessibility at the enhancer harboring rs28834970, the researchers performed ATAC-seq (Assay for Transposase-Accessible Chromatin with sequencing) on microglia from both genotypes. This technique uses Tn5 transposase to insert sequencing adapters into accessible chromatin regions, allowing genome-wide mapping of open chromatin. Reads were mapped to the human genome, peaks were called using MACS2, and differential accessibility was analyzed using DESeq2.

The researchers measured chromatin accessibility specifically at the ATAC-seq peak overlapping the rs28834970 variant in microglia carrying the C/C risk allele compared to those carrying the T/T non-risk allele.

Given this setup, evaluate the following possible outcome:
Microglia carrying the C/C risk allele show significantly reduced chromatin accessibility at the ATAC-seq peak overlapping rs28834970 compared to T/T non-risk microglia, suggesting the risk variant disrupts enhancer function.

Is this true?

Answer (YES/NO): NO